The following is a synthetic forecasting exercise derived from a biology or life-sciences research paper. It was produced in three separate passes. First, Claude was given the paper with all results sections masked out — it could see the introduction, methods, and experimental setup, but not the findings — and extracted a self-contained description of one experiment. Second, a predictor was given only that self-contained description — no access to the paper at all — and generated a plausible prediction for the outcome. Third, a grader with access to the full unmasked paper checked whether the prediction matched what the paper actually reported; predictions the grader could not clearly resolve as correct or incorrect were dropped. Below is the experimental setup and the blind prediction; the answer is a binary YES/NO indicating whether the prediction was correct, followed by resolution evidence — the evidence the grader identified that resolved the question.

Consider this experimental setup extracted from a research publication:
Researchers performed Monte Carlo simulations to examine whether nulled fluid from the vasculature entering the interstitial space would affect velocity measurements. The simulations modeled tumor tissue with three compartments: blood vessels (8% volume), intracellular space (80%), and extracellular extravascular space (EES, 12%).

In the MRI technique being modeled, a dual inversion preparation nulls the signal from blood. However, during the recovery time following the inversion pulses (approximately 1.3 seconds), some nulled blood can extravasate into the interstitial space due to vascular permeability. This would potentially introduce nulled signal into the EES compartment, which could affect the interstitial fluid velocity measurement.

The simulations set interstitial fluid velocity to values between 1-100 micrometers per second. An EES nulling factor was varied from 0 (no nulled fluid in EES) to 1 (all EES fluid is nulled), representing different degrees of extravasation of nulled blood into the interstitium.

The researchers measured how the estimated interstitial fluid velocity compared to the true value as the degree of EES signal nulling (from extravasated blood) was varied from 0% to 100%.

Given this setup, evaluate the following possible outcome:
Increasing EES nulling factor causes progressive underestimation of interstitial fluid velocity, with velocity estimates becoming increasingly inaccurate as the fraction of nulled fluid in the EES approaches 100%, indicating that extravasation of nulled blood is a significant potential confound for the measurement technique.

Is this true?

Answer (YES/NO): NO